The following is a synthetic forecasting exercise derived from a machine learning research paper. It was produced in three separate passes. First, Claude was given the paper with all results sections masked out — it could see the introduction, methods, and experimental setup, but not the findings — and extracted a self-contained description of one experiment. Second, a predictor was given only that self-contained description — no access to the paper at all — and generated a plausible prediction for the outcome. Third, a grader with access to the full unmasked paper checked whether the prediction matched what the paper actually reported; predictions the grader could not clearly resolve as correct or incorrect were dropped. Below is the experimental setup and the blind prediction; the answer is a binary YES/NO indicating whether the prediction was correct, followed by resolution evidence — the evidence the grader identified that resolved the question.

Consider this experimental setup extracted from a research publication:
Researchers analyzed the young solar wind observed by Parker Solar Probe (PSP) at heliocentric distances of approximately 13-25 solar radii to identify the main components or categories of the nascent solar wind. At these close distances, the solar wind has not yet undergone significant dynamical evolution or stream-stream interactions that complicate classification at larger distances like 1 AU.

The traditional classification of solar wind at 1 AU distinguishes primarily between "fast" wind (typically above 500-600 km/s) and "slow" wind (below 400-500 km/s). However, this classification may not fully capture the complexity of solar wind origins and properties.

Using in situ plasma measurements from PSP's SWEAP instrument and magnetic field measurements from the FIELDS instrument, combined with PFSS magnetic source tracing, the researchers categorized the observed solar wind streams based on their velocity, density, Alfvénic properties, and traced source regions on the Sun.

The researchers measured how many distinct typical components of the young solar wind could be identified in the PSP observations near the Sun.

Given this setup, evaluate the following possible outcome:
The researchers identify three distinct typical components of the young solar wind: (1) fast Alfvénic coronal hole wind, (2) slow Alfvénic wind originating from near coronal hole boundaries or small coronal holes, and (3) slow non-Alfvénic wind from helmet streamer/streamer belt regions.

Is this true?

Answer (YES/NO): YES